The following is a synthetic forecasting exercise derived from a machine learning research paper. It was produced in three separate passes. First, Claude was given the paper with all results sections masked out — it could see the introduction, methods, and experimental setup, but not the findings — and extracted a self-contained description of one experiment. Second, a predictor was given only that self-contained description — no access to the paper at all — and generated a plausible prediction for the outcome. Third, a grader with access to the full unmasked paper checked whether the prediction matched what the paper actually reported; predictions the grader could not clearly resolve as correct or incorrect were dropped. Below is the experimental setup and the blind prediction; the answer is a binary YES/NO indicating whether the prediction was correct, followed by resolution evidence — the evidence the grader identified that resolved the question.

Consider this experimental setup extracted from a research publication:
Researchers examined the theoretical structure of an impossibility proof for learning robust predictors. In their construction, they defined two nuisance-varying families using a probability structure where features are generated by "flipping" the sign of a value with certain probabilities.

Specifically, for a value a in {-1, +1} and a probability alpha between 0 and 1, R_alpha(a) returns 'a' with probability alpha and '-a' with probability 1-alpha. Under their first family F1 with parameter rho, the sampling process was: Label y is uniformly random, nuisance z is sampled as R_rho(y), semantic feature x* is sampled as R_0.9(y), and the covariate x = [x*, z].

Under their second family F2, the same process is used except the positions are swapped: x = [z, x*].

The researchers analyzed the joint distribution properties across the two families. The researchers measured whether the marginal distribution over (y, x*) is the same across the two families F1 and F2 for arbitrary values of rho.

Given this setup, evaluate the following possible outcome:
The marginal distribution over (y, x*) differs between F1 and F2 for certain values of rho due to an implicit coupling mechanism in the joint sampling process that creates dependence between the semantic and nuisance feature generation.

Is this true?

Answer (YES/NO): NO